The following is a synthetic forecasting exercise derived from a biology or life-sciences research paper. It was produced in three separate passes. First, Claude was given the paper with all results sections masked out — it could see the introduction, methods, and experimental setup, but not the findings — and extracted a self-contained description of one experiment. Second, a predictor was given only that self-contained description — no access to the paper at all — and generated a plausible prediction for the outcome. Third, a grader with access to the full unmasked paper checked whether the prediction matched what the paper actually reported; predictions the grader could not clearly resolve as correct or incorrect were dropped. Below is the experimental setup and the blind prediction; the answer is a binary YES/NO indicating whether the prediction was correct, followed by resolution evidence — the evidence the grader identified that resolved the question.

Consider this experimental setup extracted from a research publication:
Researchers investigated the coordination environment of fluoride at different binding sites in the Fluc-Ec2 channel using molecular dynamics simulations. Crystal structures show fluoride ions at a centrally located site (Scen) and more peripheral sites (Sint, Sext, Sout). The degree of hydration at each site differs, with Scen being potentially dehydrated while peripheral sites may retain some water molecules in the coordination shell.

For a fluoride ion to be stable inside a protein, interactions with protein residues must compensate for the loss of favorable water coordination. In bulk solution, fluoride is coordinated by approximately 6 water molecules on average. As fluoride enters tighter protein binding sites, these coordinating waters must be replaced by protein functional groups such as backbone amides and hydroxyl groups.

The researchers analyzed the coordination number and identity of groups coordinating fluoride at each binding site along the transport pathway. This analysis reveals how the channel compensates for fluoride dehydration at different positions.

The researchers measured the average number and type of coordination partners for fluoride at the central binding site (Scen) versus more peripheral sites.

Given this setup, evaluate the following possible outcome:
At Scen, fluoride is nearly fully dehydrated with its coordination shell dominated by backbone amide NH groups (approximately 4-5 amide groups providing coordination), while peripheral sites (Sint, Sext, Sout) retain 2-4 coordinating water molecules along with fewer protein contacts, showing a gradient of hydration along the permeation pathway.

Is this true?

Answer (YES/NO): NO